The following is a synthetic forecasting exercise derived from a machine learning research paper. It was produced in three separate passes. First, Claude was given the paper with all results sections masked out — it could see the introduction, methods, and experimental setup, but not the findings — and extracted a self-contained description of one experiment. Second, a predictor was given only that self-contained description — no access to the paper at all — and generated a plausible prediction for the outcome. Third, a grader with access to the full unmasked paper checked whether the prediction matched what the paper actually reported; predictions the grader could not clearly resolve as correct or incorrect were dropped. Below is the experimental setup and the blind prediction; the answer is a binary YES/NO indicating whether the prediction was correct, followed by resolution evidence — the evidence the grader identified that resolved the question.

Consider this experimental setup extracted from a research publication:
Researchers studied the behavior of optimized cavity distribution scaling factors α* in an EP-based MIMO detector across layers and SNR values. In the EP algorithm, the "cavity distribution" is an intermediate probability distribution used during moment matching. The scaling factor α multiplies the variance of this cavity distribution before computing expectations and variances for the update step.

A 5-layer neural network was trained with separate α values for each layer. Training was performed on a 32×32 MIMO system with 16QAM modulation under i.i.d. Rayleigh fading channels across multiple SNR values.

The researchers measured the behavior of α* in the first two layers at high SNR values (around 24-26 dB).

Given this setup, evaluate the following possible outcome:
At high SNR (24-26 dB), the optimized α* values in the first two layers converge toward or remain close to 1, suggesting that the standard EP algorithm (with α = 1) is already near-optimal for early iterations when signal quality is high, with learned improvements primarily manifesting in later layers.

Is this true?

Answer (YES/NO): NO